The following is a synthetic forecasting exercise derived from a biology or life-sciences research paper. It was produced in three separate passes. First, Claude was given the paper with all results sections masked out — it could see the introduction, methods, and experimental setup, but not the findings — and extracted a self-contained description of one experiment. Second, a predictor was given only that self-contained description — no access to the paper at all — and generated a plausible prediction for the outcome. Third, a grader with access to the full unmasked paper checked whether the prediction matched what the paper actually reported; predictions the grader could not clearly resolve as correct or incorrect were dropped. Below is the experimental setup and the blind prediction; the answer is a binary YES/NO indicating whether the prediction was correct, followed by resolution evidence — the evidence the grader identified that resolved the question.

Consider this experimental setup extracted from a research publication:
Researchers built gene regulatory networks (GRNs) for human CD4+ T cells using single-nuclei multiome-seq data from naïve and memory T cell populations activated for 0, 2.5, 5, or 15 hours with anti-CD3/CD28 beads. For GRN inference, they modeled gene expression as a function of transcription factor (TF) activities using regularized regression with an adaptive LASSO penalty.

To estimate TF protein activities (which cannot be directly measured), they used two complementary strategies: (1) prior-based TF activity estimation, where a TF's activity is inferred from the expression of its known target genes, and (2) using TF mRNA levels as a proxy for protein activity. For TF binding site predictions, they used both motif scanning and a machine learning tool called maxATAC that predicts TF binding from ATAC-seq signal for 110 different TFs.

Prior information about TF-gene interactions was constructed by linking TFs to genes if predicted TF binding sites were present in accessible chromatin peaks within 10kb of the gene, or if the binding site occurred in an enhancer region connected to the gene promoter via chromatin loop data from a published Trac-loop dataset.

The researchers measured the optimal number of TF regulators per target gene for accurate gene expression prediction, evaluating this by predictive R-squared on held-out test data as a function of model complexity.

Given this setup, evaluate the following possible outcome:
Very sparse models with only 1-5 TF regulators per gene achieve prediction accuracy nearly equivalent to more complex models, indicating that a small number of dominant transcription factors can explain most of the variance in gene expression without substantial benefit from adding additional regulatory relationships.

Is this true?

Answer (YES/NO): NO